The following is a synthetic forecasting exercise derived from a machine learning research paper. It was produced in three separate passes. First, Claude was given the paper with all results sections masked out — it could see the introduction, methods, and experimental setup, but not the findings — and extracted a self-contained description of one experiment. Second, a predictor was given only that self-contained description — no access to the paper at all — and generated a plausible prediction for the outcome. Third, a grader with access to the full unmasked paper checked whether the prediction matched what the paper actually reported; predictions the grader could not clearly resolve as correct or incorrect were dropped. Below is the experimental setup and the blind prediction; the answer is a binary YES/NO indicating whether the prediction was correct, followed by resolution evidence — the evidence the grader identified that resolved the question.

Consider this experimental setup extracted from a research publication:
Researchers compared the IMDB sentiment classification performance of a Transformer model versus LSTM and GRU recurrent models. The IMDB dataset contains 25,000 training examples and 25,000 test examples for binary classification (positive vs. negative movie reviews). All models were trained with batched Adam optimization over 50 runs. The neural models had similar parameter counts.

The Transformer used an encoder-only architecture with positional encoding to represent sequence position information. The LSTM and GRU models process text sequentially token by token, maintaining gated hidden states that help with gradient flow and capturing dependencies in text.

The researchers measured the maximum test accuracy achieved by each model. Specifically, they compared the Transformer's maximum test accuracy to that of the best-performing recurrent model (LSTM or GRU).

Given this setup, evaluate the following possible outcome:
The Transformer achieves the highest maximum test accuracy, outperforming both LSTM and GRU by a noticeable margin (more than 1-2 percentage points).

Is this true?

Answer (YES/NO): NO